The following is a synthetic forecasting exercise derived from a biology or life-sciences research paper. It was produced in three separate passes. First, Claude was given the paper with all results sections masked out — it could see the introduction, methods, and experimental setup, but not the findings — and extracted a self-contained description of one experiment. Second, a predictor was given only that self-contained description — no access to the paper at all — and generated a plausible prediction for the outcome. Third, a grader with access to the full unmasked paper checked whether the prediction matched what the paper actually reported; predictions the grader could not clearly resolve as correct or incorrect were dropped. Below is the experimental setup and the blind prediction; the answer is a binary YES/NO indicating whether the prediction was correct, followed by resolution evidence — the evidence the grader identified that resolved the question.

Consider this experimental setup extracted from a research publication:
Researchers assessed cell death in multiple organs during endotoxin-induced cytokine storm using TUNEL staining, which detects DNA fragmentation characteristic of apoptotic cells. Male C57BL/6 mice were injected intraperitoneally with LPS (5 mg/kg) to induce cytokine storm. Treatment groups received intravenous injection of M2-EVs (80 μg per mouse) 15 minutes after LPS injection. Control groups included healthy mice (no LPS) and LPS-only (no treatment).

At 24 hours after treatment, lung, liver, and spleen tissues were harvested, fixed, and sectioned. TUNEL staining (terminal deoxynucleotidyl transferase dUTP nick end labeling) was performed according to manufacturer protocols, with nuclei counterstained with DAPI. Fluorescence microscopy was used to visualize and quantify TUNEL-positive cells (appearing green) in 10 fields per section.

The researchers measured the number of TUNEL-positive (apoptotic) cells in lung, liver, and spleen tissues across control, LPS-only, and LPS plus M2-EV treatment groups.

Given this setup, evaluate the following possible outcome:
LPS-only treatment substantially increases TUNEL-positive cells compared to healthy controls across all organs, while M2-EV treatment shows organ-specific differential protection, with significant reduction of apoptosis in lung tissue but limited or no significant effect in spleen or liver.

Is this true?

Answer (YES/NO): NO